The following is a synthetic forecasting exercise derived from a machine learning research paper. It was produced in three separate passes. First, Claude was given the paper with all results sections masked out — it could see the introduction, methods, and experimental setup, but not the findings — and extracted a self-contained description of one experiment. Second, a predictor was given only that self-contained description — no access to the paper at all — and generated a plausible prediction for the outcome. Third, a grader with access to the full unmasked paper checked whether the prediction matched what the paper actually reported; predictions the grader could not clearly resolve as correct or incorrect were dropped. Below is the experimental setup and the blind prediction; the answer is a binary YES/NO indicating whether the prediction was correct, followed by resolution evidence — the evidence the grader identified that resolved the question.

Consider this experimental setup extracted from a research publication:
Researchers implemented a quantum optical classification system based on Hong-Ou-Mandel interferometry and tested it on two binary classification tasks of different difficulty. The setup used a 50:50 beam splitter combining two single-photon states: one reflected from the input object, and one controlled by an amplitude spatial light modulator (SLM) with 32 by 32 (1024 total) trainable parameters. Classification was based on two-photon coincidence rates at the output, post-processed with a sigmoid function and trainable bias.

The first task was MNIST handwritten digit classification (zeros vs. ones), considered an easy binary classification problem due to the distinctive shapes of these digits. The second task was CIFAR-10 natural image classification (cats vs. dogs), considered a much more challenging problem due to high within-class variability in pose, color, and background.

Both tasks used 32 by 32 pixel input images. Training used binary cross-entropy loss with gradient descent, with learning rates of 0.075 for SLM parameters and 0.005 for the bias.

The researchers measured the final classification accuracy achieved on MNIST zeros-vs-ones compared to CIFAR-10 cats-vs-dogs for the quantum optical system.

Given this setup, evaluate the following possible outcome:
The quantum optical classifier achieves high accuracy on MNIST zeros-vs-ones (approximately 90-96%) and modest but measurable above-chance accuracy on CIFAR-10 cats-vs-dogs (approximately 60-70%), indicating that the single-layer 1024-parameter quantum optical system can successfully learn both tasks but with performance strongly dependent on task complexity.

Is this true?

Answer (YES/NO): NO